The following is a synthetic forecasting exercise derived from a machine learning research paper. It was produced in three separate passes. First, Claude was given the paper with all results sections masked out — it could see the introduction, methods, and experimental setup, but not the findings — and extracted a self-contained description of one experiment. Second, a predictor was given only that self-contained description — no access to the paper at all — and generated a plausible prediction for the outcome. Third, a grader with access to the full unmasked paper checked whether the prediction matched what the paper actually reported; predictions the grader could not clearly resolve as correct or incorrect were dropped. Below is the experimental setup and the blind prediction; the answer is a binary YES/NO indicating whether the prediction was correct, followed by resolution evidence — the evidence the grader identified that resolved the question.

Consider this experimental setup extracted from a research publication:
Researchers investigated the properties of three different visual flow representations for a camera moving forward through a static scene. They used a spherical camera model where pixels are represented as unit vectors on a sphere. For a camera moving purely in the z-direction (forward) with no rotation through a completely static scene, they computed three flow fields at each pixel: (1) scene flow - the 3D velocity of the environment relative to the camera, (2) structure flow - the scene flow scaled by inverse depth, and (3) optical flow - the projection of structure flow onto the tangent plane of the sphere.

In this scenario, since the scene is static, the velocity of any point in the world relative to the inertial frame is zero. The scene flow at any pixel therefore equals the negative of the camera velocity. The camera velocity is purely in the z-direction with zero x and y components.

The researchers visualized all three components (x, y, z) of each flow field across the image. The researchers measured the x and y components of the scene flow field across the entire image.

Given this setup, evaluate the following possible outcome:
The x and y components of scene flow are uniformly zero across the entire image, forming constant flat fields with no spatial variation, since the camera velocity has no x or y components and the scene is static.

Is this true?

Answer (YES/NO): YES